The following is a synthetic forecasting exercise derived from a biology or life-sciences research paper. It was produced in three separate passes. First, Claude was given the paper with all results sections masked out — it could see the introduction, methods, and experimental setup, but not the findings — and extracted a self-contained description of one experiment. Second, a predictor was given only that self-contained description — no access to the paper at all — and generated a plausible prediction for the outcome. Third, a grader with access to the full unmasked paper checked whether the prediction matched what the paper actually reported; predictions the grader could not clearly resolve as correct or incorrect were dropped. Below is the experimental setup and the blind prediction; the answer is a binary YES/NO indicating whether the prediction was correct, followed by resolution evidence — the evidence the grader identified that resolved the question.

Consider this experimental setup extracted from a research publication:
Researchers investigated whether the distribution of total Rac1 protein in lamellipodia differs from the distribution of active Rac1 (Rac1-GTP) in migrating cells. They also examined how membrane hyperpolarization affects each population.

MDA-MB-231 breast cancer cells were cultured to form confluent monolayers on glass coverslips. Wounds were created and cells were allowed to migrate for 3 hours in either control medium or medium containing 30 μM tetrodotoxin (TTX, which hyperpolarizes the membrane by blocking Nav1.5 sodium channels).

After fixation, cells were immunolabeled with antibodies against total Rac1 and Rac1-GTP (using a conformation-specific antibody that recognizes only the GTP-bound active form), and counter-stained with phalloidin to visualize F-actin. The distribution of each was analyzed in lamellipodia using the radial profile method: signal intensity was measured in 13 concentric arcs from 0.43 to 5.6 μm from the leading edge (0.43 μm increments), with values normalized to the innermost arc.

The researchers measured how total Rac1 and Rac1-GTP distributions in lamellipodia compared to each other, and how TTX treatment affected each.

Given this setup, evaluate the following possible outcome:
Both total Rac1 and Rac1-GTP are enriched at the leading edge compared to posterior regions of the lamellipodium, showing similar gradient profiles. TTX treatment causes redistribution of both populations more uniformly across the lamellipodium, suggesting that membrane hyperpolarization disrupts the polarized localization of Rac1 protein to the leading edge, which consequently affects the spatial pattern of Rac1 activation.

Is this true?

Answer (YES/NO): NO